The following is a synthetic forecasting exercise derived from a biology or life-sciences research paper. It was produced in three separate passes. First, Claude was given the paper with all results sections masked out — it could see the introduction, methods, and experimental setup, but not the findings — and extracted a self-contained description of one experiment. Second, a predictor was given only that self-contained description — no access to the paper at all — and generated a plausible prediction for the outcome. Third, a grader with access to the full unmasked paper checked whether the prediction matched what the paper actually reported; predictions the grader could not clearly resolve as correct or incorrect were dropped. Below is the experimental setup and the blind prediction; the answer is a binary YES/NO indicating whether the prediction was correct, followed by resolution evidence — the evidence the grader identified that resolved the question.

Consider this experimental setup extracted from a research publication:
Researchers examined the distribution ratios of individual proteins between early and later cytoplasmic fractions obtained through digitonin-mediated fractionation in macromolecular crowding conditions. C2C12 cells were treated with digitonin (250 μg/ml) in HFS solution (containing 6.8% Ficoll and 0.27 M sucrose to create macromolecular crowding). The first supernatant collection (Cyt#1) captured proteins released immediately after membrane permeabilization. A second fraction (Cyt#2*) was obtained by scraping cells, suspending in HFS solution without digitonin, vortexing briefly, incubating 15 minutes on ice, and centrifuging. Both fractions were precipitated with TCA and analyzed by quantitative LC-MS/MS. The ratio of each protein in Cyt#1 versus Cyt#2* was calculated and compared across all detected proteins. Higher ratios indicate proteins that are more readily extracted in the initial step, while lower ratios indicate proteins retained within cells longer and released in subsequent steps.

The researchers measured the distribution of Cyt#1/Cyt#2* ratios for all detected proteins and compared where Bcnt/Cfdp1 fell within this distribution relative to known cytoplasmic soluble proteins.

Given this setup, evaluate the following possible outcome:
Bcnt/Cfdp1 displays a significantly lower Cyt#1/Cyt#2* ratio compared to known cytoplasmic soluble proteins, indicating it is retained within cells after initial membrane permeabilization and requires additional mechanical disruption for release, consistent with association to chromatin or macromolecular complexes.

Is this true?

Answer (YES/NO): YES